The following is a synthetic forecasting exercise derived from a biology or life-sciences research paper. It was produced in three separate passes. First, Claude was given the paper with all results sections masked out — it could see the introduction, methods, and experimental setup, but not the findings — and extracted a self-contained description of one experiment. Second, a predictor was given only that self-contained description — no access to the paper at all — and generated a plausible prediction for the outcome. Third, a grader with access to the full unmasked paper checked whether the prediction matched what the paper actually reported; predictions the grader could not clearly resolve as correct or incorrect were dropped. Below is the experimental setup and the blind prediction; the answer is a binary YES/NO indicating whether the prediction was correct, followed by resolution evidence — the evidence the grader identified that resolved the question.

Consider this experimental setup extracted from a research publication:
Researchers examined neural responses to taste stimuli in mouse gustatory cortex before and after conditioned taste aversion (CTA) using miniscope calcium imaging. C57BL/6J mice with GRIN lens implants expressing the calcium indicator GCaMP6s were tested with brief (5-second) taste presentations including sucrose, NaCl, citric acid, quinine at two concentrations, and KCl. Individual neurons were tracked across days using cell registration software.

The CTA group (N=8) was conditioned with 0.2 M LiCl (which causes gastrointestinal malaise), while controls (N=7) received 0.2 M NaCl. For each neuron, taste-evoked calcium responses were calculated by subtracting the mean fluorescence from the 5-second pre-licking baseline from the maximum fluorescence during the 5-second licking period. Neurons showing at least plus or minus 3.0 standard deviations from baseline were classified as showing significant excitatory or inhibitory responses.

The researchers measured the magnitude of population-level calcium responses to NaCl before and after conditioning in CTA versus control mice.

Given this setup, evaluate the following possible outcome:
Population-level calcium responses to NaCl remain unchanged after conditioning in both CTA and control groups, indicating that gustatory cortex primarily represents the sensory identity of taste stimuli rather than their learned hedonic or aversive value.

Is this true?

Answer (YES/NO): NO